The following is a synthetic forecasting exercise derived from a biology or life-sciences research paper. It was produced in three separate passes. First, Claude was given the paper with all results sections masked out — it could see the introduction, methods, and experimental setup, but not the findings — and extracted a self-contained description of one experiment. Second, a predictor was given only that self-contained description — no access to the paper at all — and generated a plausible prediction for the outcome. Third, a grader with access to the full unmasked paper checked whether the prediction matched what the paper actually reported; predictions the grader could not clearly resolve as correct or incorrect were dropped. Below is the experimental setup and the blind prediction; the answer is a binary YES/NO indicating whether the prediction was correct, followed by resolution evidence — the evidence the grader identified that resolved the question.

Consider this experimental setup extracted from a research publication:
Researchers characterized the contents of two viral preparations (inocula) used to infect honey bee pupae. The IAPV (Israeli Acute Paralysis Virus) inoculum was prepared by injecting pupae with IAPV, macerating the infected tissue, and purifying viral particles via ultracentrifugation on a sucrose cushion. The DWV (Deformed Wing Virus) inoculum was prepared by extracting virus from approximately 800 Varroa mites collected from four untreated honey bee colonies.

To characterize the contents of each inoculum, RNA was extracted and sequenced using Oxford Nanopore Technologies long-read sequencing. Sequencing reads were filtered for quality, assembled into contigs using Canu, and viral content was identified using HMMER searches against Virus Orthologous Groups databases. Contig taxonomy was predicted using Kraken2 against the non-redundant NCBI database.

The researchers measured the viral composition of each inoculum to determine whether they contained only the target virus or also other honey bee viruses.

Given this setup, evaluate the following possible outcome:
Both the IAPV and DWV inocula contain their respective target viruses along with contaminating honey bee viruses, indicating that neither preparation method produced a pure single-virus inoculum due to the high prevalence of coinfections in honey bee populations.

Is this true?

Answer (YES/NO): YES